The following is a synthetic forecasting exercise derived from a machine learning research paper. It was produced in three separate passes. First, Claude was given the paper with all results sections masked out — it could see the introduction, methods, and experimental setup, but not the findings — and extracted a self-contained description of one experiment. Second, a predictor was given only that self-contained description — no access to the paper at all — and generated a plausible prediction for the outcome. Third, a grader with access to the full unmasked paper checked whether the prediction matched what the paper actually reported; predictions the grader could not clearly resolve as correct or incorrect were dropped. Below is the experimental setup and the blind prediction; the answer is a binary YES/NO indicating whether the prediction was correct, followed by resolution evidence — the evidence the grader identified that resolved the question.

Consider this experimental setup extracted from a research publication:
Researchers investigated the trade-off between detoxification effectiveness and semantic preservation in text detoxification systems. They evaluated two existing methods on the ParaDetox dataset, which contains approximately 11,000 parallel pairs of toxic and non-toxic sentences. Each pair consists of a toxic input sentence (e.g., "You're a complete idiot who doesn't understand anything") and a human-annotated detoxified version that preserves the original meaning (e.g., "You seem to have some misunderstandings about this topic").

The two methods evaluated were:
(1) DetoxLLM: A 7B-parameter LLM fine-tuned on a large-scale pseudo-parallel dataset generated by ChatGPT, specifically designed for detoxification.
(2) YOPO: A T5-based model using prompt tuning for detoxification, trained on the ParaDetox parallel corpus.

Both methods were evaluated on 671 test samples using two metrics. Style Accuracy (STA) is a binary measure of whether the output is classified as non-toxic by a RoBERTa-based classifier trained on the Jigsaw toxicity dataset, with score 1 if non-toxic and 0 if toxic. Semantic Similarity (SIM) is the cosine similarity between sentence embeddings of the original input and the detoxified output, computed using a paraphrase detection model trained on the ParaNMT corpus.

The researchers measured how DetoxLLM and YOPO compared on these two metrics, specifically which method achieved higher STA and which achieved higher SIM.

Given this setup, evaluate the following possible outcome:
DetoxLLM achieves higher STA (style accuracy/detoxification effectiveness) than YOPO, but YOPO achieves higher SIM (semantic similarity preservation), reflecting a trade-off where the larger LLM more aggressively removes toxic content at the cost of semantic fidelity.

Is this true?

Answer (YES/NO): YES